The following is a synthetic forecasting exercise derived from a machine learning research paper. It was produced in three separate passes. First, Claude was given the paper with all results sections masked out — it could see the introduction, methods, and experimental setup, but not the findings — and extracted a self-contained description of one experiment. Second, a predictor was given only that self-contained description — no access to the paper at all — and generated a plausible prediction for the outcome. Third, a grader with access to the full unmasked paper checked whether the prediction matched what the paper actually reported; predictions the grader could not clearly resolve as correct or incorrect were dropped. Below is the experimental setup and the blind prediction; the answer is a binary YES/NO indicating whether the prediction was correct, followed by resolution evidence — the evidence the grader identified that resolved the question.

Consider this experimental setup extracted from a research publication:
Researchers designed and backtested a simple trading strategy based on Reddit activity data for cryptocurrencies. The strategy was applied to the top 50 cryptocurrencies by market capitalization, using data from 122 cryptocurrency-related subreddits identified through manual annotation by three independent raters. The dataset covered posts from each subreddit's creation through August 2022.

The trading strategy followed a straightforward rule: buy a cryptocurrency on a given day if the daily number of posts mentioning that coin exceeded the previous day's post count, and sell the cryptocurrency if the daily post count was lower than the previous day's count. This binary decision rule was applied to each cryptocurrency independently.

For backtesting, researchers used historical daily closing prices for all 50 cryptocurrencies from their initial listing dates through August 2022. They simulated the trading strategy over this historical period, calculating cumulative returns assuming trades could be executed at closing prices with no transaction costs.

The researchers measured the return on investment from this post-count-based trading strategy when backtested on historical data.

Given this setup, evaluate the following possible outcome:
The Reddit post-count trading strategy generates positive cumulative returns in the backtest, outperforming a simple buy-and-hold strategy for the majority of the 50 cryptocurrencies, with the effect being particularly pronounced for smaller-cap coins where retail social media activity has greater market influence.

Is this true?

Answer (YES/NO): NO